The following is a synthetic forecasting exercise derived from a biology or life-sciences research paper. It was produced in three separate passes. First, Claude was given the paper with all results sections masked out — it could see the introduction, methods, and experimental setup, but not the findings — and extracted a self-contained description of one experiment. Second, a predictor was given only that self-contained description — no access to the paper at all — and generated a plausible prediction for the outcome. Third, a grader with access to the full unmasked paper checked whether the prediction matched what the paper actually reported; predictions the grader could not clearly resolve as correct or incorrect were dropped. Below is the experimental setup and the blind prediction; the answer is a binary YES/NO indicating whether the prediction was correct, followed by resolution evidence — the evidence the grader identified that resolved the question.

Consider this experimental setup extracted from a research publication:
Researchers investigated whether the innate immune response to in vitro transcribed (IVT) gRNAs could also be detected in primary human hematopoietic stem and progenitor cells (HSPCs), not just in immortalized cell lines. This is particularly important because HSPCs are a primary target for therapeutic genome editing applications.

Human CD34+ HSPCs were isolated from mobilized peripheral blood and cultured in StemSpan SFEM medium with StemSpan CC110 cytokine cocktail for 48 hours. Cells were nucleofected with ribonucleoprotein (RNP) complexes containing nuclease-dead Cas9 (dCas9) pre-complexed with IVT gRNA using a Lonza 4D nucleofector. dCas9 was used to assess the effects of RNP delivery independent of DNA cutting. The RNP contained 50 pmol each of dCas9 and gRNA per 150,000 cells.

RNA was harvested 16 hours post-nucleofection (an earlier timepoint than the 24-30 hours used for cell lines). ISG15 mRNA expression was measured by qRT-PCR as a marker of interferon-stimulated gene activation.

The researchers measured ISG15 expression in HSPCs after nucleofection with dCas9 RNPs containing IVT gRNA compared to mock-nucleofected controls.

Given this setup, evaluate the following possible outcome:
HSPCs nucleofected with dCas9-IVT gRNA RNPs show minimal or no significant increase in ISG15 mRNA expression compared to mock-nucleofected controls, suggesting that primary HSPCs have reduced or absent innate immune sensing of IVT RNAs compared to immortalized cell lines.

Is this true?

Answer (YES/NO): NO